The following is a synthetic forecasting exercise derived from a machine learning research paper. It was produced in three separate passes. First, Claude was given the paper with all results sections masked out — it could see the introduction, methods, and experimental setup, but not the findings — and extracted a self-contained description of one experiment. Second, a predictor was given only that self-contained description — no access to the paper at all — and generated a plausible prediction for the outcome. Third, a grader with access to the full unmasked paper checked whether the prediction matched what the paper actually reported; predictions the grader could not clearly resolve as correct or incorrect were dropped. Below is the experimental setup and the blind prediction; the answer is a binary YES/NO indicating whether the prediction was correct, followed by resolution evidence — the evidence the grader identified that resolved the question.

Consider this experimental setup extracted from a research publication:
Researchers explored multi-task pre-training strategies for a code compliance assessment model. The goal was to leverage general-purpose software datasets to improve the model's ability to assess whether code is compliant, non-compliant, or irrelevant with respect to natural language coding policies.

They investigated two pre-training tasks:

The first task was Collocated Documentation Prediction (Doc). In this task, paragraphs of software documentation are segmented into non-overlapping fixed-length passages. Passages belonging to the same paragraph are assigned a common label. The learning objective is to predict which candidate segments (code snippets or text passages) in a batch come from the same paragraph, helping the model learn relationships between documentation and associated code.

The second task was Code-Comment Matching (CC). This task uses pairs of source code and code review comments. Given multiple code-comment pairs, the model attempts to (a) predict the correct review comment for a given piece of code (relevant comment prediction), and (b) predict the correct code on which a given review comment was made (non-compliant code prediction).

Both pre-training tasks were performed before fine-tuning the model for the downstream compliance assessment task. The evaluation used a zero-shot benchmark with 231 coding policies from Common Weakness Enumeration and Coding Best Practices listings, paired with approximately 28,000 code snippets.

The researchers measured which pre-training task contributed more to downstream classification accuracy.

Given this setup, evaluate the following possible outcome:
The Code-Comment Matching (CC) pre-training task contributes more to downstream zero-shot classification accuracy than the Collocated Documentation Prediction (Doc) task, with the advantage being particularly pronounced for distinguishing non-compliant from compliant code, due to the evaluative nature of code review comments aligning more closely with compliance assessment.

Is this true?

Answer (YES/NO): NO